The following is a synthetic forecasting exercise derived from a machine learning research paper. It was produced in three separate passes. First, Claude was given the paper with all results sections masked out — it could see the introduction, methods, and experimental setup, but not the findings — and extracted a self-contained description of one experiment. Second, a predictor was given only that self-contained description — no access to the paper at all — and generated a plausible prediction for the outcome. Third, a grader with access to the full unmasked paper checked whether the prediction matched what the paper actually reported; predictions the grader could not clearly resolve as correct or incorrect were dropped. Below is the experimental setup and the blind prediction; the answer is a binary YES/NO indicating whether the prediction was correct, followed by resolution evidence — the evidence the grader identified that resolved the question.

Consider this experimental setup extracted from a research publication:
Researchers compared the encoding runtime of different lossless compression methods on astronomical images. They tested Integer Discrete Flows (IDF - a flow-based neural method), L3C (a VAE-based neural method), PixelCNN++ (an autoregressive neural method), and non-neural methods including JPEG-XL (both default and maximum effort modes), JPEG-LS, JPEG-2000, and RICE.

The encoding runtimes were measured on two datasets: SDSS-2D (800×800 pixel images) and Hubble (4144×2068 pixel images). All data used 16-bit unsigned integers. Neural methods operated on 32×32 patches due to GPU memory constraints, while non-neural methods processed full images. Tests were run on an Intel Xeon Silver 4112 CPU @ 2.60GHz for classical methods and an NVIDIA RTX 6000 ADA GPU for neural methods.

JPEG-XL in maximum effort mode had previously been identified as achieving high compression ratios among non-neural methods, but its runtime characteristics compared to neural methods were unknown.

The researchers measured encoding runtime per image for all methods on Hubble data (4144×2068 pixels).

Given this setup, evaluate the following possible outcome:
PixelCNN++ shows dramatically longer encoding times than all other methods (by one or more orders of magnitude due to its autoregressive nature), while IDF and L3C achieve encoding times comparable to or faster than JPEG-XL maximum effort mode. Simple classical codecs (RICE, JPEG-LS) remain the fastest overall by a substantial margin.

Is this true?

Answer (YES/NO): NO